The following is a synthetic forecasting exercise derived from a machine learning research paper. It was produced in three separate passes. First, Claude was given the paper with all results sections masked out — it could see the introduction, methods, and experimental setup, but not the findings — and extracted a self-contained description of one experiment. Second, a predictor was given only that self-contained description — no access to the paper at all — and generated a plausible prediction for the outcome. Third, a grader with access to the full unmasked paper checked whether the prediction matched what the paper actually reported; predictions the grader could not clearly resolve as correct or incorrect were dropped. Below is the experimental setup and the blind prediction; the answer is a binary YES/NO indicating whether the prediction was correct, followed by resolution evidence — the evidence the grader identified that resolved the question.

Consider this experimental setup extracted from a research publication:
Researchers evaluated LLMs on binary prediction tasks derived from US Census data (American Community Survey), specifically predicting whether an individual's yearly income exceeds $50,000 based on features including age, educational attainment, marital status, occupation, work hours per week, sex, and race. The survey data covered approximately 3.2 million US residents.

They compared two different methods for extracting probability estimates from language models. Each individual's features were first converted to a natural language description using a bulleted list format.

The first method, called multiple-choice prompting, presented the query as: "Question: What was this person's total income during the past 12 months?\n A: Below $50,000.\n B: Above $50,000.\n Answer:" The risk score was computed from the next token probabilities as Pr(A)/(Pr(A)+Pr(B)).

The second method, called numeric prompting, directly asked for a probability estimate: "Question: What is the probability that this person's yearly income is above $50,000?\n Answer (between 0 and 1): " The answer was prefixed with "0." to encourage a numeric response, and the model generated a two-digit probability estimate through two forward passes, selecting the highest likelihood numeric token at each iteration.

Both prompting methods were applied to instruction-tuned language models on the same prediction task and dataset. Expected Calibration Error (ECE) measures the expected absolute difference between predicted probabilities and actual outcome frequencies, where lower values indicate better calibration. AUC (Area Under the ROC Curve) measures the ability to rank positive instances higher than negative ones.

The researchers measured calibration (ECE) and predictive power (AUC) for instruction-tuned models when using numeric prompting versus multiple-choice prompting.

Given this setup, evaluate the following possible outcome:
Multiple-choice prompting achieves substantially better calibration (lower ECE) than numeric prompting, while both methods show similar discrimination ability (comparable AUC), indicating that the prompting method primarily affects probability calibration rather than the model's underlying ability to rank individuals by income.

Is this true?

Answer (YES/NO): NO